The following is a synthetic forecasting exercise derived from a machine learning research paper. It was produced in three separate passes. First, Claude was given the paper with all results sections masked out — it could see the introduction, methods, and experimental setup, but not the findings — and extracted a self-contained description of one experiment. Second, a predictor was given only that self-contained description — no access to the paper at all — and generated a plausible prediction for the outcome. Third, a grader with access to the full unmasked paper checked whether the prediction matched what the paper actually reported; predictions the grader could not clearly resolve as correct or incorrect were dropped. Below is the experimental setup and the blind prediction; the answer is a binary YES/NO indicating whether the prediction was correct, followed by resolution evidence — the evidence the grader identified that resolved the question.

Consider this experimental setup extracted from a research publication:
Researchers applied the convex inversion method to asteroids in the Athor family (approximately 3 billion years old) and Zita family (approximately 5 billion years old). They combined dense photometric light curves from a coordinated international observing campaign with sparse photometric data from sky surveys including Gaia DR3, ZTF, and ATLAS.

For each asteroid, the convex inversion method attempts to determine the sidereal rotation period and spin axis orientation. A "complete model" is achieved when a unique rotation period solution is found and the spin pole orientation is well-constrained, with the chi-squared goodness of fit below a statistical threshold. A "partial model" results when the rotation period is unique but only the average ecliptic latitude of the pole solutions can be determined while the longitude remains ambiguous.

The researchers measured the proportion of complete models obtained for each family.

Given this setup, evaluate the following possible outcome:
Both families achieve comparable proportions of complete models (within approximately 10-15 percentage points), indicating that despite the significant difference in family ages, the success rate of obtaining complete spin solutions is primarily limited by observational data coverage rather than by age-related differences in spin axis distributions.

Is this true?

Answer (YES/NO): NO